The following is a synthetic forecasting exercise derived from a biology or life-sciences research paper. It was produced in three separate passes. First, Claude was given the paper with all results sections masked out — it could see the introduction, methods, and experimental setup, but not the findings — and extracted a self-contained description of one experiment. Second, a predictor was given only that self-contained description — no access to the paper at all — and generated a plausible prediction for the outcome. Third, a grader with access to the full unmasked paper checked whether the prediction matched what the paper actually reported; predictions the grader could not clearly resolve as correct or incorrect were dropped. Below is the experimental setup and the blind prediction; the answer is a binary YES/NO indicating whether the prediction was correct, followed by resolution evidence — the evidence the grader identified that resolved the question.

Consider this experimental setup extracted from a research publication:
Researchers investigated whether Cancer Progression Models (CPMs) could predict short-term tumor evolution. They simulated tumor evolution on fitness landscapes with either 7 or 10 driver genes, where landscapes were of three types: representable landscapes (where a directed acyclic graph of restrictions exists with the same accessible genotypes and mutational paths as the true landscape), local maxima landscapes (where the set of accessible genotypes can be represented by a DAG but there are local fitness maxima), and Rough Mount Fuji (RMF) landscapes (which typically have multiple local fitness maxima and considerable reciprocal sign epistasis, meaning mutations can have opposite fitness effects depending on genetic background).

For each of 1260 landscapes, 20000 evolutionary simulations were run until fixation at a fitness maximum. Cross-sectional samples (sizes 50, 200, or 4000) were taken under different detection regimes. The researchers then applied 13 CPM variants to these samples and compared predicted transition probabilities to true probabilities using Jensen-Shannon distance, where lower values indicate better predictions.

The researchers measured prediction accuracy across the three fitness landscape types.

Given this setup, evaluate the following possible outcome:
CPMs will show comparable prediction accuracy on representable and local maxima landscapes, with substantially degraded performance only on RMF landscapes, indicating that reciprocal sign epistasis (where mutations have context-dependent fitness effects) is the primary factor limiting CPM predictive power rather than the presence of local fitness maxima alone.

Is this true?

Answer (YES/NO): NO